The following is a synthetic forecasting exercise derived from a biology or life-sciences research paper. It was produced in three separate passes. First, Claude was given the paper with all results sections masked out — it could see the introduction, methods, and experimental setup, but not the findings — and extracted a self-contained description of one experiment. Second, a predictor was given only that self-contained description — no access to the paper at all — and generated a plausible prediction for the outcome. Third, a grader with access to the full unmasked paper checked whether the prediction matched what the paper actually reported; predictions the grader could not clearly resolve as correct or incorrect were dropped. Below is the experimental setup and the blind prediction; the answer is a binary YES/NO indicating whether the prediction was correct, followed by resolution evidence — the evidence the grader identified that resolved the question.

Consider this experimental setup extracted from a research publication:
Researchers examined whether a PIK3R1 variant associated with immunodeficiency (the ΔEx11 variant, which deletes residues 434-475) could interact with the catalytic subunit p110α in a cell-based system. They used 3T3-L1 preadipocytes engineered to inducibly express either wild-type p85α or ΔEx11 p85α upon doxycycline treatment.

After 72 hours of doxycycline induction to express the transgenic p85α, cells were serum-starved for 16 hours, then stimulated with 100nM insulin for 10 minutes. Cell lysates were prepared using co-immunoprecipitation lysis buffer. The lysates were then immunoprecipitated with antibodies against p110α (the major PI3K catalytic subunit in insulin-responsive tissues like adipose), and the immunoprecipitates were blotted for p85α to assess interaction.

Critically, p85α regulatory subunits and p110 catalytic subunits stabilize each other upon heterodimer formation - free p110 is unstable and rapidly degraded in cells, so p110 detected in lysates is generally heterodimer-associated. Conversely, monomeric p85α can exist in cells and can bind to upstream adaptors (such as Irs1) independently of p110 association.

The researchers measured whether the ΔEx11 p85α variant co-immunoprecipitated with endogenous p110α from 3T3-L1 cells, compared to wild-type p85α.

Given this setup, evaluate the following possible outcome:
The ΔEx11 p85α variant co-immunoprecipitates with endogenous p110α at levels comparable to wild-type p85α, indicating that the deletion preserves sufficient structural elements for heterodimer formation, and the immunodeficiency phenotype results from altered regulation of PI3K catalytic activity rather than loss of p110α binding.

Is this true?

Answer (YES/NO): NO